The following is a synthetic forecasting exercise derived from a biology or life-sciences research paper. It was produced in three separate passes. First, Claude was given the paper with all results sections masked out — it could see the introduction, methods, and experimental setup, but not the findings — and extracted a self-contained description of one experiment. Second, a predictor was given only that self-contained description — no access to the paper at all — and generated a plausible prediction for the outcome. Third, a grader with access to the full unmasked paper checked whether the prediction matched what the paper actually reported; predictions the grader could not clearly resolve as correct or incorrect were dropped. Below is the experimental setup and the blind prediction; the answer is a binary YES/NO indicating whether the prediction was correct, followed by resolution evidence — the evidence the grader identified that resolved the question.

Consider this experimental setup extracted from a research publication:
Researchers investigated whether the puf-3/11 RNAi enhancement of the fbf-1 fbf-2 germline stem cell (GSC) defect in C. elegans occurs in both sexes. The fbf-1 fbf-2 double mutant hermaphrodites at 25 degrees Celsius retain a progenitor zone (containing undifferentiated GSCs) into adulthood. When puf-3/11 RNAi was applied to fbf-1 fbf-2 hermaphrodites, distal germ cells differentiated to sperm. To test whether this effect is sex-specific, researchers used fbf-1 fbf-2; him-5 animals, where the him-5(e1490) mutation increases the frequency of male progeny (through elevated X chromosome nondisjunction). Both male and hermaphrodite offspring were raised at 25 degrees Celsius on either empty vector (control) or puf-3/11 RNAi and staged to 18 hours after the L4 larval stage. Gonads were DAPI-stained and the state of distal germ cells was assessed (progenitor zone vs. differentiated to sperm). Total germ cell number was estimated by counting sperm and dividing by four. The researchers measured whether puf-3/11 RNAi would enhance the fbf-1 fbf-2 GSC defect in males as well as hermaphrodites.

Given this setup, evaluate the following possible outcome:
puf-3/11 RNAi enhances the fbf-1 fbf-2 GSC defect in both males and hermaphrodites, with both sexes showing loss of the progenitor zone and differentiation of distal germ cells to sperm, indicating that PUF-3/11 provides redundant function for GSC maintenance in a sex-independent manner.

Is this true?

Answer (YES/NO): YES